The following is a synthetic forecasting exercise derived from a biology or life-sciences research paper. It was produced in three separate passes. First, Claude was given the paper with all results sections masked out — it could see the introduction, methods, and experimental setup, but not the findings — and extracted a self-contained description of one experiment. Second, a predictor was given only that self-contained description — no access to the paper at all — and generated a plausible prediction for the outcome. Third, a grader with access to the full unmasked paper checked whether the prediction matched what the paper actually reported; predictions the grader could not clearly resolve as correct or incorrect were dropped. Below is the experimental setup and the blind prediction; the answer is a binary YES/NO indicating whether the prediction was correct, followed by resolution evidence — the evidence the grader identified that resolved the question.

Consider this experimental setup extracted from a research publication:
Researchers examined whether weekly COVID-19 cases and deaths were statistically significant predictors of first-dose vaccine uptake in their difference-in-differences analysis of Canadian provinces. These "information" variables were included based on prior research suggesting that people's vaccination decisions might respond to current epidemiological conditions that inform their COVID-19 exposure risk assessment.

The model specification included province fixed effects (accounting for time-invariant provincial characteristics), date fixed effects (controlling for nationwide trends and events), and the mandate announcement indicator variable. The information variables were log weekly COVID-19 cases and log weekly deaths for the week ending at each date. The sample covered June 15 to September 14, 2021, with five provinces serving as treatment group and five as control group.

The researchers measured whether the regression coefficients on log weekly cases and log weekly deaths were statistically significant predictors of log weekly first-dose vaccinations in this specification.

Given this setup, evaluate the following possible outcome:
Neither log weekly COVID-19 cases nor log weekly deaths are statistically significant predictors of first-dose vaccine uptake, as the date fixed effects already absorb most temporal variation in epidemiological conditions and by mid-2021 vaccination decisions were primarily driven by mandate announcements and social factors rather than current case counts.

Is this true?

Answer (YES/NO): YES